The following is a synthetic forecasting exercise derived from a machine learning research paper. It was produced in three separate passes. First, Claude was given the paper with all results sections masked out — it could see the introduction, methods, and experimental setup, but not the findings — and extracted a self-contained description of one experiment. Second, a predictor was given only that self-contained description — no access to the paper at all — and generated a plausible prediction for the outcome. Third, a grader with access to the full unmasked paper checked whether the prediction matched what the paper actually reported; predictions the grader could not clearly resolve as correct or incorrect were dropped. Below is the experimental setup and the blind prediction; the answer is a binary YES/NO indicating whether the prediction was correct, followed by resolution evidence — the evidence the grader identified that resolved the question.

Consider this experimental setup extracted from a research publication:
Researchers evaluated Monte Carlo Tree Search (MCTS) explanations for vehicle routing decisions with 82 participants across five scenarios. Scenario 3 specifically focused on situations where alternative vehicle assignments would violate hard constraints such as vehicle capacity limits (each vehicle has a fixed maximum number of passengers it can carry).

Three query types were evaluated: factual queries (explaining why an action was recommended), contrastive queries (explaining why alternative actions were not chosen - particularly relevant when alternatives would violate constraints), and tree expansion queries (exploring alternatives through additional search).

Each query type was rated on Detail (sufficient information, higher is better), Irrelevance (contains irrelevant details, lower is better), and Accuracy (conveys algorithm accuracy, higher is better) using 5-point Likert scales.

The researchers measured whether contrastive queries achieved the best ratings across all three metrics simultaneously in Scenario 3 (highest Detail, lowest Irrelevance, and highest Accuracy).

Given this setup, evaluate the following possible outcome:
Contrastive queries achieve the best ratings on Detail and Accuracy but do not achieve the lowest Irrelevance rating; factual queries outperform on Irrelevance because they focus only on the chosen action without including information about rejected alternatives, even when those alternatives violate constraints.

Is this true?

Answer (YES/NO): YES